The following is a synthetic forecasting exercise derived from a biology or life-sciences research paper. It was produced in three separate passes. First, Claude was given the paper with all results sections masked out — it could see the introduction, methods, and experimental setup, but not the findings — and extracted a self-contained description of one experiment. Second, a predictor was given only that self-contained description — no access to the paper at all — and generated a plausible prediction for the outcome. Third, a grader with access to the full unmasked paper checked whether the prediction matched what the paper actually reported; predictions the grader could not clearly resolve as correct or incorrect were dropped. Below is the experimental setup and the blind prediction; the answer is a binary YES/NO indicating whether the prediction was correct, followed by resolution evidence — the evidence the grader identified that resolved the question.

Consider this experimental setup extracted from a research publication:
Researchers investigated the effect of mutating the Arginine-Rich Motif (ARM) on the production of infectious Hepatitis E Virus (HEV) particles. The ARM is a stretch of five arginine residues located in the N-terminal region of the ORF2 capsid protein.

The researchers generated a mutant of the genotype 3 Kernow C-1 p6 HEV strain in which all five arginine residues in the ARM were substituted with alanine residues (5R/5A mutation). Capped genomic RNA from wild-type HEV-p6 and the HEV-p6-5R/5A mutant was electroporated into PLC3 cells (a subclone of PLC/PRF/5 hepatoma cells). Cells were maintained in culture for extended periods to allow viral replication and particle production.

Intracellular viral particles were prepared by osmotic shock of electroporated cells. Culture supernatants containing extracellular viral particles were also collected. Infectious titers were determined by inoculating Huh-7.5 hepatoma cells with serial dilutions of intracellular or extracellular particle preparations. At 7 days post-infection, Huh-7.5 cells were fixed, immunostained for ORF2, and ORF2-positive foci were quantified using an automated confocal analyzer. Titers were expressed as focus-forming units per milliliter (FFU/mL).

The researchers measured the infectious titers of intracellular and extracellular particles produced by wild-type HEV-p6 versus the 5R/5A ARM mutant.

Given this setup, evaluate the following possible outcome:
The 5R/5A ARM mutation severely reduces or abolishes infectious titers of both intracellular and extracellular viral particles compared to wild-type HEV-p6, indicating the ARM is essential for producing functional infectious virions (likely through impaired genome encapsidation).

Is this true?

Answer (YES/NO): YES